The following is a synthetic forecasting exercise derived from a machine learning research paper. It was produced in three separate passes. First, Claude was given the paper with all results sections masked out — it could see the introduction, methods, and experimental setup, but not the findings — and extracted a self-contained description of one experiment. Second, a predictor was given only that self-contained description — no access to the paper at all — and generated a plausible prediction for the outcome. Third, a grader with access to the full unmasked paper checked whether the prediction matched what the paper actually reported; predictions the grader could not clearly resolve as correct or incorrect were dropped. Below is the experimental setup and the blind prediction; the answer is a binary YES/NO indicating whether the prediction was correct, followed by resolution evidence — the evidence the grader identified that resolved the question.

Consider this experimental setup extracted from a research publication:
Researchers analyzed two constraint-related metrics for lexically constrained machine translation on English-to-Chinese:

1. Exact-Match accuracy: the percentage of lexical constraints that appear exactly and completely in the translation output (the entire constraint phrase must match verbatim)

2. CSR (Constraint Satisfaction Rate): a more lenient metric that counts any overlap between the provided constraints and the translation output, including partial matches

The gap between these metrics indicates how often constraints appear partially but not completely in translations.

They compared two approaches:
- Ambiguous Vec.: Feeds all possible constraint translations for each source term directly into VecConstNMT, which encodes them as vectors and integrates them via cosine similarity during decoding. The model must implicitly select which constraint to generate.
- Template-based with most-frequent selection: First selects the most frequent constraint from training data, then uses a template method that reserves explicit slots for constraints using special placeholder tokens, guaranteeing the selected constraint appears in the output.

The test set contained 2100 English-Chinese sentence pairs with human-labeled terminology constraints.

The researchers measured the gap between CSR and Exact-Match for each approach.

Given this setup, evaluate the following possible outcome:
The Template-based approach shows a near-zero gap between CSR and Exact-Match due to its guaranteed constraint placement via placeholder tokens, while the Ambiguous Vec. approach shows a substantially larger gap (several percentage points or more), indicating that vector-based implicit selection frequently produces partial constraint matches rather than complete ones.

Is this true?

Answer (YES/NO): NO